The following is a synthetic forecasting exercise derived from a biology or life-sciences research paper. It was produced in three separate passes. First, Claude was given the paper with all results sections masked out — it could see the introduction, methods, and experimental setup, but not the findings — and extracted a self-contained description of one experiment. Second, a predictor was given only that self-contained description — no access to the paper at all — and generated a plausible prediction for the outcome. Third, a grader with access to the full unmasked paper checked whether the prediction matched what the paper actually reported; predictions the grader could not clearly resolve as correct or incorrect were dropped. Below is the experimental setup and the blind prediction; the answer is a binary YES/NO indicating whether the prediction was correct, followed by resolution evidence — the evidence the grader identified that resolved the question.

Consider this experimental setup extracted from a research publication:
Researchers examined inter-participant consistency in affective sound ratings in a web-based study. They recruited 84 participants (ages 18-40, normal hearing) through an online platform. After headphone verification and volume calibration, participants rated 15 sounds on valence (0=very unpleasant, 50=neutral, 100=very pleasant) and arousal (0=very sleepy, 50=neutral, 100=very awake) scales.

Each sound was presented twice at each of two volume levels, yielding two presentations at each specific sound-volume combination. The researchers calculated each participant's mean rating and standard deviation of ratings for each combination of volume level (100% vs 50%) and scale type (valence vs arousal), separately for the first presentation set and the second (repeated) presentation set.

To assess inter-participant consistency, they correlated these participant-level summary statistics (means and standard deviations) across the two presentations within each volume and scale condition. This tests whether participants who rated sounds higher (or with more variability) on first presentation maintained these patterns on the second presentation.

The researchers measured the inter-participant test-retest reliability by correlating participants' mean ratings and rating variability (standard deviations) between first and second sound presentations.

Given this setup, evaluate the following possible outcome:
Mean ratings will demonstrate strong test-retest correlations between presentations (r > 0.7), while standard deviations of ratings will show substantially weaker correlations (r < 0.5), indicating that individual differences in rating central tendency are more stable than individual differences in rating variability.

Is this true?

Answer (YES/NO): NO